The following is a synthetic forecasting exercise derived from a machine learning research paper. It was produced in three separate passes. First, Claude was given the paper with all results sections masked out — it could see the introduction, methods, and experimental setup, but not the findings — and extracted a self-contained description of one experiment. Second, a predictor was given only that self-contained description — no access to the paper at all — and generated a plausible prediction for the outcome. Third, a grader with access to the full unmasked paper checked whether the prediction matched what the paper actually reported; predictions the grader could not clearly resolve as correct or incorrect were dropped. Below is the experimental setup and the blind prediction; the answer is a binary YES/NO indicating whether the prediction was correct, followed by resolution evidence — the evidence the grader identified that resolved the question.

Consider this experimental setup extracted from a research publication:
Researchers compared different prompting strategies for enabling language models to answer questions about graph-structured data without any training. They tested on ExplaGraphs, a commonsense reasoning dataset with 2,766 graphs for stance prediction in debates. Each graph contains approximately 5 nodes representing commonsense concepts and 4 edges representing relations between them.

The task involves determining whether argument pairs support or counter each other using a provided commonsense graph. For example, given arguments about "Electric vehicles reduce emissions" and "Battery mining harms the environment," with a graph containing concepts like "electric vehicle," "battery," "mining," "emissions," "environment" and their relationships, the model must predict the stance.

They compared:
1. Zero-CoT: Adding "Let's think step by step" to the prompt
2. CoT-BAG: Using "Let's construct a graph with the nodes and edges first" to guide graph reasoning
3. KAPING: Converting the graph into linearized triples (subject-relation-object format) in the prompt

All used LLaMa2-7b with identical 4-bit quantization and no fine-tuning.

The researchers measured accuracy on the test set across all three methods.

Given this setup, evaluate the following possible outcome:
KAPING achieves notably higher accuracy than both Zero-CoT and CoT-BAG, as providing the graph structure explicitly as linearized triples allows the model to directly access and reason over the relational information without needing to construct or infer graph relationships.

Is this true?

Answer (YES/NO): YES